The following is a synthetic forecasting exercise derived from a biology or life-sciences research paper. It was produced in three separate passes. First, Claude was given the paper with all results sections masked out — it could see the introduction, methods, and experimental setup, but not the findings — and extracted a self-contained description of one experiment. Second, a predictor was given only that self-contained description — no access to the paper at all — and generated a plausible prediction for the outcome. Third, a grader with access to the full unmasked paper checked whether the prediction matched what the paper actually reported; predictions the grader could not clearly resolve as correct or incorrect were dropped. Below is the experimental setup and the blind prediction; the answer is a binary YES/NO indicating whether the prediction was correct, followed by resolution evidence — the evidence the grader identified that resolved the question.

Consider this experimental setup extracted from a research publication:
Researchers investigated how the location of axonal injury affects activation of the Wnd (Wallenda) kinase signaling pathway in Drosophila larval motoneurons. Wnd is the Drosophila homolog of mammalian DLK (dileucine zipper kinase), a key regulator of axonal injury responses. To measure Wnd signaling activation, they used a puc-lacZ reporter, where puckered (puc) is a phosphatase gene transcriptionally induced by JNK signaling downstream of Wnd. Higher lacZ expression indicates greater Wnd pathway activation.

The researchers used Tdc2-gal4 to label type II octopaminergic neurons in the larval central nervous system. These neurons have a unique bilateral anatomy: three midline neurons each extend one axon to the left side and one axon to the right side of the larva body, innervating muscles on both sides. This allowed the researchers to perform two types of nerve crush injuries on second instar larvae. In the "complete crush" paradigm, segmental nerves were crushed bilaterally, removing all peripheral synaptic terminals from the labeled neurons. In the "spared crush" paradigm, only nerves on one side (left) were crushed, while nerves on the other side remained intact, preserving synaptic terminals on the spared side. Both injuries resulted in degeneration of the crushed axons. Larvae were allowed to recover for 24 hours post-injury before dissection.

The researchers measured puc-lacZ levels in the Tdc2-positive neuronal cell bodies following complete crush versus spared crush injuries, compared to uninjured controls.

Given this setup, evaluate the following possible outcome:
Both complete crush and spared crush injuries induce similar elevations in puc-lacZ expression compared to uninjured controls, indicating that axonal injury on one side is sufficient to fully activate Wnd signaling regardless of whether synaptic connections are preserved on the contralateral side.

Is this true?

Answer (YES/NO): NO